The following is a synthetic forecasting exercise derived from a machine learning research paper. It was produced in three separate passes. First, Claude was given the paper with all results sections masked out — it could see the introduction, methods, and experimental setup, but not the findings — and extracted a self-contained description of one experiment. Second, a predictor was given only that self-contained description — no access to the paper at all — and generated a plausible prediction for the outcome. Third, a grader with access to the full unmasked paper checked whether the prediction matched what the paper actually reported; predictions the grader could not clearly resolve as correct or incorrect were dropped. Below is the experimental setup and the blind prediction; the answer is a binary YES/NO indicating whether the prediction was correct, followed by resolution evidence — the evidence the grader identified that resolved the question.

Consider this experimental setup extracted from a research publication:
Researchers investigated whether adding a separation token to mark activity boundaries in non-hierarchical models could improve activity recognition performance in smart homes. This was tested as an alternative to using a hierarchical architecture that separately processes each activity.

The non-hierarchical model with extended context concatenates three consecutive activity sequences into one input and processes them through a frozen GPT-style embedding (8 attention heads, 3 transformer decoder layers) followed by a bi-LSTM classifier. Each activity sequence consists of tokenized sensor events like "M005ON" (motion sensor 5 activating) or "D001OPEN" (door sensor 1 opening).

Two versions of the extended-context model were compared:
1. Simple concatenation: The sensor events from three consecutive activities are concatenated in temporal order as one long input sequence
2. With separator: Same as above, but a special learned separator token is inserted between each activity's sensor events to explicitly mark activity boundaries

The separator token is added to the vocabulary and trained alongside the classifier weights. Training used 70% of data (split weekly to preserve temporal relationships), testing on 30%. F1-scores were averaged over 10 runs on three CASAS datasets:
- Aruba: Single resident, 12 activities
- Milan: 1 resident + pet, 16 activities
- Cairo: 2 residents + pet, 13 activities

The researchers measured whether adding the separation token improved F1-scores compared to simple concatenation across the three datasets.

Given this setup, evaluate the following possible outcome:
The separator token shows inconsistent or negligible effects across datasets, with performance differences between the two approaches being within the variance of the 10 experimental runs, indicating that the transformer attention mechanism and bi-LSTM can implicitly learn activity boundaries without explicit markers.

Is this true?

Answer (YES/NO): NO